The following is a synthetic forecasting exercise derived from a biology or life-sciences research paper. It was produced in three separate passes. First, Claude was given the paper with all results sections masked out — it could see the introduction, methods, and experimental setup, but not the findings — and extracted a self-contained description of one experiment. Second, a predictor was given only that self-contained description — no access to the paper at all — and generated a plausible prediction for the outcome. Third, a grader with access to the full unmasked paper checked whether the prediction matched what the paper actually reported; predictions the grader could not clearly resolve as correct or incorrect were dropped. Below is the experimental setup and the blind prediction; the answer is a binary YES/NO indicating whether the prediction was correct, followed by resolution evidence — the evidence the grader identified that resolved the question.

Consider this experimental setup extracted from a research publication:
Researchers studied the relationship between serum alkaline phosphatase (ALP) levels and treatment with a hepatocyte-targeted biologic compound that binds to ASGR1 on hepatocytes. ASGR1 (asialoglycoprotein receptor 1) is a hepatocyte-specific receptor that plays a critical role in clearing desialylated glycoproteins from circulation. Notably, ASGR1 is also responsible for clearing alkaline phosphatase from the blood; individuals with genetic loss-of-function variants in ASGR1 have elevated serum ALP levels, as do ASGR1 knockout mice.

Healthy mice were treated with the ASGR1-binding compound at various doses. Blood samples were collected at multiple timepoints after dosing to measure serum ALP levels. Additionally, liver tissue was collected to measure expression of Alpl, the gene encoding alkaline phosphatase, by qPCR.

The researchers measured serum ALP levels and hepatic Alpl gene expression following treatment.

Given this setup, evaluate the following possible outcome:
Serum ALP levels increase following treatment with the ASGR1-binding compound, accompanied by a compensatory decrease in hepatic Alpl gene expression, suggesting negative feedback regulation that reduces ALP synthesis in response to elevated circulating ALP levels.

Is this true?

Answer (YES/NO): NO